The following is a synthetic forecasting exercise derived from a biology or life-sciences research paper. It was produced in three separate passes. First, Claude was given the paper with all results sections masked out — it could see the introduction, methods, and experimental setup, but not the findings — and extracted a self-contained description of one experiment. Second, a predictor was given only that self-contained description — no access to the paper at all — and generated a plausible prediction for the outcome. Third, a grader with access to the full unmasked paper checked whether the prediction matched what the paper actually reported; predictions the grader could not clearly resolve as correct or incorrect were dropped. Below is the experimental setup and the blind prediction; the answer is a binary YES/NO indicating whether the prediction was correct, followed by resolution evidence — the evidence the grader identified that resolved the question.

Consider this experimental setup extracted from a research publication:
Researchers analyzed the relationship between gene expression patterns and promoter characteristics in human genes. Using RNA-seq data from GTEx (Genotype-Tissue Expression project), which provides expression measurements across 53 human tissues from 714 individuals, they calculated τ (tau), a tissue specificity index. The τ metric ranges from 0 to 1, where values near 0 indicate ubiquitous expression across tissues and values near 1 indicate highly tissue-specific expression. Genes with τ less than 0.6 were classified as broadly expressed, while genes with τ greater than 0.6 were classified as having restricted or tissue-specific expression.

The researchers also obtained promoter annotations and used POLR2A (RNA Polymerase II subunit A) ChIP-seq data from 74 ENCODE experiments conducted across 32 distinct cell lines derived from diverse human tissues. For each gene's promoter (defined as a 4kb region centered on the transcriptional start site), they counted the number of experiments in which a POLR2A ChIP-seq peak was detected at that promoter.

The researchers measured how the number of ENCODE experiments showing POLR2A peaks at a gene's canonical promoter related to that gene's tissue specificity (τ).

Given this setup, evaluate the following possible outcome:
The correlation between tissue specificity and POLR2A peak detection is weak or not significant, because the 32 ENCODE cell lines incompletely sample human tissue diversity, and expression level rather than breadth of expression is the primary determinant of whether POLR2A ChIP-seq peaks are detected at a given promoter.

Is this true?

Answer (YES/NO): NO